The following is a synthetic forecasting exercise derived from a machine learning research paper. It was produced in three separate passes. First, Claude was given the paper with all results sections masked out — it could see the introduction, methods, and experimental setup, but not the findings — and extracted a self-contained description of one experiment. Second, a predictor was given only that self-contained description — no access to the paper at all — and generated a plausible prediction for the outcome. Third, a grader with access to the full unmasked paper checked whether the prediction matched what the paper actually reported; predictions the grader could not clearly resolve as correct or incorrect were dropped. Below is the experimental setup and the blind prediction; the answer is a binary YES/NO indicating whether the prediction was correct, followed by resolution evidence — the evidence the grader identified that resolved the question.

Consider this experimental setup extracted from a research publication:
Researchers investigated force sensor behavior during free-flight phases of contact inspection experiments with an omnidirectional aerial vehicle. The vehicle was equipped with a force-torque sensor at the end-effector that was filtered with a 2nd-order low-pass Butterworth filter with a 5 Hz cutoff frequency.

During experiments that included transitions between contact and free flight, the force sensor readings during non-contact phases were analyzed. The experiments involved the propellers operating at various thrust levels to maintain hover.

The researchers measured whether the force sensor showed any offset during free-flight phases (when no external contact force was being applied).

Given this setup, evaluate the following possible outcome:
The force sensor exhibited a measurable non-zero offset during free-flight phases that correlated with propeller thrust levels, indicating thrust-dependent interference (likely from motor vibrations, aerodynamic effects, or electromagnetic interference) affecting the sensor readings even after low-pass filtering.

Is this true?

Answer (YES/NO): NO